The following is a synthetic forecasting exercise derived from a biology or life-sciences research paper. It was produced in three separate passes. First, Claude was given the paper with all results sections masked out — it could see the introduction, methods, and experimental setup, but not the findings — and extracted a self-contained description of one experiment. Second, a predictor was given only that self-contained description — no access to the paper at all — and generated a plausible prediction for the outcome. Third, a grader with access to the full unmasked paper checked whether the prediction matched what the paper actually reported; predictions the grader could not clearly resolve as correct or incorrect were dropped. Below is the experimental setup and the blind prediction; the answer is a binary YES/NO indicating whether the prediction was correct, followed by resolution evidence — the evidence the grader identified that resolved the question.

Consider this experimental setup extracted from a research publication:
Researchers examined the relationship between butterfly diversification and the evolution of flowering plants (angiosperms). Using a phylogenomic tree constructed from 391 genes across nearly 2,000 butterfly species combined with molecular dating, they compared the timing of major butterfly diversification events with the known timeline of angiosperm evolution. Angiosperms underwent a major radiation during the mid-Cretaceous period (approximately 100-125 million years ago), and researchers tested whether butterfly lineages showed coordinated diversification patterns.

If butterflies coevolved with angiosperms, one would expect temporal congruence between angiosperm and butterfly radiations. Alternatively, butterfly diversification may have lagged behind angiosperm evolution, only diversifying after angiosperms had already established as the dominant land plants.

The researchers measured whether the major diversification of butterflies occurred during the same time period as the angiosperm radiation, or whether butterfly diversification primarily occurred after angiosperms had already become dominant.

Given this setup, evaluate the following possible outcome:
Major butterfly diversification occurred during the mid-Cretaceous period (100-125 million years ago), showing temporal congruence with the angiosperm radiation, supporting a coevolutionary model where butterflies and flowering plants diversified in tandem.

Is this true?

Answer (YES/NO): NO